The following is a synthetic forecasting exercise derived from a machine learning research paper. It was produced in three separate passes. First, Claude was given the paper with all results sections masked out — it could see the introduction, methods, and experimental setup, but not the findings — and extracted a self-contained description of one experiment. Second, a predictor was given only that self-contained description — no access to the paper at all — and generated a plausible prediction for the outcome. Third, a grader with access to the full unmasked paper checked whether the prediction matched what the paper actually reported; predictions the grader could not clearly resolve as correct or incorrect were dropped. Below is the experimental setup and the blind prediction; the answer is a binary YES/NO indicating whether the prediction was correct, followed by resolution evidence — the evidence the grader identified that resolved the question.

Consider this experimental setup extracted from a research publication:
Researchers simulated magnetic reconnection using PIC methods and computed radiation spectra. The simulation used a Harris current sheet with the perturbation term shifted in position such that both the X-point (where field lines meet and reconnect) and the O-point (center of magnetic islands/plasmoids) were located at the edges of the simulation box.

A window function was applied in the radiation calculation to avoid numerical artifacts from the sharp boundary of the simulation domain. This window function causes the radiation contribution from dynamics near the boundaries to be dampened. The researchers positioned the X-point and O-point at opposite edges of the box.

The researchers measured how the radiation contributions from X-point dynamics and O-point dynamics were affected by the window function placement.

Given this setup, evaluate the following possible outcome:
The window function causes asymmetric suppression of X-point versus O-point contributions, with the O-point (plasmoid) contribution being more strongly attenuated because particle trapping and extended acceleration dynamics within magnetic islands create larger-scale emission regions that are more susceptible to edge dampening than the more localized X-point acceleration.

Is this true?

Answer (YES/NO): NO